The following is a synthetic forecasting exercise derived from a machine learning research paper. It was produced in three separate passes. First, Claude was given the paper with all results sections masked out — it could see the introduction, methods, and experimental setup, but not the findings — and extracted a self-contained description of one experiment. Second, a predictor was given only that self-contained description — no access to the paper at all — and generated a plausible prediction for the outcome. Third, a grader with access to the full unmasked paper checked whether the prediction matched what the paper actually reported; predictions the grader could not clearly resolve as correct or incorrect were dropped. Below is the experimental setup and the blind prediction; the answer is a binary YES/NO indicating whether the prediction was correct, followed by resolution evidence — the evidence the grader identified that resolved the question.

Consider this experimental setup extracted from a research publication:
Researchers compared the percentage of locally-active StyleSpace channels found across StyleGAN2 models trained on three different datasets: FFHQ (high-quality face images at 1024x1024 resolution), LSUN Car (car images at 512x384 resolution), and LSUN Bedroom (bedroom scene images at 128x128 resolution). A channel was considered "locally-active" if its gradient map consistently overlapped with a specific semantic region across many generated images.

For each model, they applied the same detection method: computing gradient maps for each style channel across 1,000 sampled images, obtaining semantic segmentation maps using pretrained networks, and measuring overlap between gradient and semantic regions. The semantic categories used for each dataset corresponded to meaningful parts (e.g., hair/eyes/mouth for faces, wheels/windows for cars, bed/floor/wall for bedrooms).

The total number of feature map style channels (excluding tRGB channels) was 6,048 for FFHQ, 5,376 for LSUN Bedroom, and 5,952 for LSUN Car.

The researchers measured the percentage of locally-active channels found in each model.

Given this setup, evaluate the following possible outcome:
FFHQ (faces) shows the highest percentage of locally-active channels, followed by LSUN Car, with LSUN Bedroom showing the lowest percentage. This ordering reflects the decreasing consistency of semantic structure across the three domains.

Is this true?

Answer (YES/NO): YES